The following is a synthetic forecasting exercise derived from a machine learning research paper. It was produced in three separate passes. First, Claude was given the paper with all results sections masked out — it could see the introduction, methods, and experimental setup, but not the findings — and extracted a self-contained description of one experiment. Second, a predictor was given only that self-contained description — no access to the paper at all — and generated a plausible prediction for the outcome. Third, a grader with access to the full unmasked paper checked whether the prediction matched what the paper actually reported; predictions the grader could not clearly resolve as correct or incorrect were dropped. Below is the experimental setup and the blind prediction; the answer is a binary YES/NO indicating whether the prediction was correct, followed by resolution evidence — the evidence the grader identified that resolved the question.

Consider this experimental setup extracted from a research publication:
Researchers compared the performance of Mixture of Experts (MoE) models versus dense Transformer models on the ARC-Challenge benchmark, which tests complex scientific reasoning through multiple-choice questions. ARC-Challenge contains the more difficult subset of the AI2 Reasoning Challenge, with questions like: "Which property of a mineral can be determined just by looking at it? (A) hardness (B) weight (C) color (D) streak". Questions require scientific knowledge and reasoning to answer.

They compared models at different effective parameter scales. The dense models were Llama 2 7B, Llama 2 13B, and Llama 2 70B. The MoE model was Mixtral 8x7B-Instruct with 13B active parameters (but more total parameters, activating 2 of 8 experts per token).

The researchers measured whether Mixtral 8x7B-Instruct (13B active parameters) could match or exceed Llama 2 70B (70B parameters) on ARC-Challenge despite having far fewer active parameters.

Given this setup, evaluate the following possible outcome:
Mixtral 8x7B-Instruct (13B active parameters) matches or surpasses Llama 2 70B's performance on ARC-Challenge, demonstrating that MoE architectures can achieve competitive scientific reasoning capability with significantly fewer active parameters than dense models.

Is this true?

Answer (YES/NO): YES